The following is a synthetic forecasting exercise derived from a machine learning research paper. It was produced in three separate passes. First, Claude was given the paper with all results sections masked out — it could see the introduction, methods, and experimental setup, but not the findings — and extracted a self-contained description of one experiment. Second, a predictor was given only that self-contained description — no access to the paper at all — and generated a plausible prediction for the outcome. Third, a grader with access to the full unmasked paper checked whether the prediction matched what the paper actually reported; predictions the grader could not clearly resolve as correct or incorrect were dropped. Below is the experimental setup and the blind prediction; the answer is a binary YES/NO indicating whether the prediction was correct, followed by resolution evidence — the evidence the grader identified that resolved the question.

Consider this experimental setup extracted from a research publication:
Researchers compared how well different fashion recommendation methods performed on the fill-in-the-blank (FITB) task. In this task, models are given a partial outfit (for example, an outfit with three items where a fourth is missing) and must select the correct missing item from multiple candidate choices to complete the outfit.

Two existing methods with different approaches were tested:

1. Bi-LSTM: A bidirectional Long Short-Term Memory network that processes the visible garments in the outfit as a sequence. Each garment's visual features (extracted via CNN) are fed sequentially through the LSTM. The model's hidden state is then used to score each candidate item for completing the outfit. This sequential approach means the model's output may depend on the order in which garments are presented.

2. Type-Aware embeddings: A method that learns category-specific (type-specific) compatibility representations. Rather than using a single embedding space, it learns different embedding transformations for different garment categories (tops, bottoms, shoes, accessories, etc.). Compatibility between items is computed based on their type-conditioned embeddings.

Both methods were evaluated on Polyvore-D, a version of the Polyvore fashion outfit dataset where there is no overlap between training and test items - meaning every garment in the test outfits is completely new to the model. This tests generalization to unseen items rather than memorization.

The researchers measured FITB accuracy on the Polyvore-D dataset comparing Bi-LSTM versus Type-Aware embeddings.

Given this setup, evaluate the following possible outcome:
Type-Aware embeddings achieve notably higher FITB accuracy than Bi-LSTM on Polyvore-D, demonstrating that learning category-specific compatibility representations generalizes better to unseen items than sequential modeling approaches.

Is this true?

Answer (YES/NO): YES